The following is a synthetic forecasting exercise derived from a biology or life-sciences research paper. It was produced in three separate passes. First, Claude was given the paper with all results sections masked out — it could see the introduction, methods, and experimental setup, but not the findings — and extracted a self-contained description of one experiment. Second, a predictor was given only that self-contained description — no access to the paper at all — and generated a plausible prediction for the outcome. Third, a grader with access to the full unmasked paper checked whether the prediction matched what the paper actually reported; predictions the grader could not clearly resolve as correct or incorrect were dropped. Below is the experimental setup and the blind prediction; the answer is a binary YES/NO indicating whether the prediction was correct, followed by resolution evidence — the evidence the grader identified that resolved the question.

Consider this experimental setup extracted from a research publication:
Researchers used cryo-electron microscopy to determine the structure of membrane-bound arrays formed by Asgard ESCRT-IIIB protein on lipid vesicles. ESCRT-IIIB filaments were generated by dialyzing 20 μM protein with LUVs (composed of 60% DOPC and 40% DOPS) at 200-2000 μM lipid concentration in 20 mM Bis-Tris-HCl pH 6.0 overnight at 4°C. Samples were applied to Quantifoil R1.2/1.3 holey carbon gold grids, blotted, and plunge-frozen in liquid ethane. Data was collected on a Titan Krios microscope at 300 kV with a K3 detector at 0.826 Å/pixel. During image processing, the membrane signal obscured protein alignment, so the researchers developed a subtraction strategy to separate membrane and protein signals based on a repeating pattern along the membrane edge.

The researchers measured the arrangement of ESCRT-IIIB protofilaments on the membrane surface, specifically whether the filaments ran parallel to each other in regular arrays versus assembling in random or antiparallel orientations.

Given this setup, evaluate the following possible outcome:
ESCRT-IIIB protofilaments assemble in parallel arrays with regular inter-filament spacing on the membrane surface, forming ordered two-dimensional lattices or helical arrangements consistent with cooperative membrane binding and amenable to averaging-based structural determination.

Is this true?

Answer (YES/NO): YES